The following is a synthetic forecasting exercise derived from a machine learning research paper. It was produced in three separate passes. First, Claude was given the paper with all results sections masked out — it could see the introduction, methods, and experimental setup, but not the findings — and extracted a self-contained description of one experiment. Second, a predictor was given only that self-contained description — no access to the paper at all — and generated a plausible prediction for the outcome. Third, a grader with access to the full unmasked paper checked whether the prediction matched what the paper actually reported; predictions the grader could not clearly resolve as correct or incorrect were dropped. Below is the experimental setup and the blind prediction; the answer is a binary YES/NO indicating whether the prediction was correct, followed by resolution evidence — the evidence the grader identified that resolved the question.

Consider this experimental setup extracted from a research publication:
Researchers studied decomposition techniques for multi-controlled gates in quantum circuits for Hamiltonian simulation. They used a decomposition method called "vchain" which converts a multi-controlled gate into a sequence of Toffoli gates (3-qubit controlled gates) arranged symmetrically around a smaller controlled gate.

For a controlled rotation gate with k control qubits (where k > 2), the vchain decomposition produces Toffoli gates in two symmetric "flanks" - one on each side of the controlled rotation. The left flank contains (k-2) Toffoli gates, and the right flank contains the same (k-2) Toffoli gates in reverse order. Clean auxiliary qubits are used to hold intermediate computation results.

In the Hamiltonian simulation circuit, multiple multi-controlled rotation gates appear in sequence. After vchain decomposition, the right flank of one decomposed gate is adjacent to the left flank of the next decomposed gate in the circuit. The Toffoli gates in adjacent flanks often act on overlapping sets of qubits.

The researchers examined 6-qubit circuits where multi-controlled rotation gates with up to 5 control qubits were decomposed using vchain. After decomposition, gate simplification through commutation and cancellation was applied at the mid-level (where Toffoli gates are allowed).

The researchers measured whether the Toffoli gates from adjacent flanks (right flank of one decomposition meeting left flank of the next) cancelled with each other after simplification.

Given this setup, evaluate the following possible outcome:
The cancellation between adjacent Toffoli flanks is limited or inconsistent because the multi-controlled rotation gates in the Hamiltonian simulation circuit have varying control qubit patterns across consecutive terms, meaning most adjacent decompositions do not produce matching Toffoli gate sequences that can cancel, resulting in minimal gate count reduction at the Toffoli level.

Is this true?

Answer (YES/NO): NO